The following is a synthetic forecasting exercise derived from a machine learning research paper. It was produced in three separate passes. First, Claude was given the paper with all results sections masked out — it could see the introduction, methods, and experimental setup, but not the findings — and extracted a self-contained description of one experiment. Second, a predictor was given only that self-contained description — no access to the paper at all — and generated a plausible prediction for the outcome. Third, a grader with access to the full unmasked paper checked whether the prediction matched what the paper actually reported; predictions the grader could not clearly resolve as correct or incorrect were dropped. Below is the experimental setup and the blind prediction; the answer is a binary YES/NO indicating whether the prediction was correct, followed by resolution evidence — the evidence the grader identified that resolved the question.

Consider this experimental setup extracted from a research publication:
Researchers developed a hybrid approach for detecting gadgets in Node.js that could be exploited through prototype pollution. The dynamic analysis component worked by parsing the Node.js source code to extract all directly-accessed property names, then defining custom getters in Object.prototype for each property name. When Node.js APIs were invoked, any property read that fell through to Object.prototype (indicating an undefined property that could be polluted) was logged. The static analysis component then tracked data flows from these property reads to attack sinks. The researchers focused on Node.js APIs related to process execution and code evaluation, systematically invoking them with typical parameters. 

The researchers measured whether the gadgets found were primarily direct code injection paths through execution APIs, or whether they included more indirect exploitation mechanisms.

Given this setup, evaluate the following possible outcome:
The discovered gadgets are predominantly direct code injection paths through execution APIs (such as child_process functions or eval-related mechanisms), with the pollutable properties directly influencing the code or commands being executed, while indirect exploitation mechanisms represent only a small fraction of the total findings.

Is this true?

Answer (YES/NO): NO